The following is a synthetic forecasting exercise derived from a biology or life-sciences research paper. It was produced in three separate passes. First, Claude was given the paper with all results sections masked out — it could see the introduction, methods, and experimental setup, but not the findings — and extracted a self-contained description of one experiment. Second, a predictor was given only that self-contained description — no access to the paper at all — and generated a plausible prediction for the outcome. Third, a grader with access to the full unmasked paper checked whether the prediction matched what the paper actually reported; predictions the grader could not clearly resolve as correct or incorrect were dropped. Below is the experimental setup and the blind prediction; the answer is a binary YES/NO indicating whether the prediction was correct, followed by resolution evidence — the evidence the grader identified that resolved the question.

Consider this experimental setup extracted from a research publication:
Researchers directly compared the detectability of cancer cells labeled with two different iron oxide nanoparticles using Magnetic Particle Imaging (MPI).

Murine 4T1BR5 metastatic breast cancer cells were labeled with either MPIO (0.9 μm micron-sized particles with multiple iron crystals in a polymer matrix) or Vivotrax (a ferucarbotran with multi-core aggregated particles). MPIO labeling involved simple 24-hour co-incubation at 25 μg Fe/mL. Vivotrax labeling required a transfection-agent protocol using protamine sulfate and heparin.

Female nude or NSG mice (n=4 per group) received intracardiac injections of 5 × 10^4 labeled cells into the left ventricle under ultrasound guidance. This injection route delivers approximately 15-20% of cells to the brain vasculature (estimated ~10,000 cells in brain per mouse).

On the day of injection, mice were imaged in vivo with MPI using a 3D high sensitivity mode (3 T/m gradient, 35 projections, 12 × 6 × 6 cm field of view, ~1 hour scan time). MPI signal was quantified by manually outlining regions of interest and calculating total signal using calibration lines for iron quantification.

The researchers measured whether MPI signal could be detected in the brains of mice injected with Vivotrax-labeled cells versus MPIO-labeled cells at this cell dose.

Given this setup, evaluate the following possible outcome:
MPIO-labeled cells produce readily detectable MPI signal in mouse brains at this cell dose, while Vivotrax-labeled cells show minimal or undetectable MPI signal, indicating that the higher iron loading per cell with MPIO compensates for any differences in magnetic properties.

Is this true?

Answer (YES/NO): YES